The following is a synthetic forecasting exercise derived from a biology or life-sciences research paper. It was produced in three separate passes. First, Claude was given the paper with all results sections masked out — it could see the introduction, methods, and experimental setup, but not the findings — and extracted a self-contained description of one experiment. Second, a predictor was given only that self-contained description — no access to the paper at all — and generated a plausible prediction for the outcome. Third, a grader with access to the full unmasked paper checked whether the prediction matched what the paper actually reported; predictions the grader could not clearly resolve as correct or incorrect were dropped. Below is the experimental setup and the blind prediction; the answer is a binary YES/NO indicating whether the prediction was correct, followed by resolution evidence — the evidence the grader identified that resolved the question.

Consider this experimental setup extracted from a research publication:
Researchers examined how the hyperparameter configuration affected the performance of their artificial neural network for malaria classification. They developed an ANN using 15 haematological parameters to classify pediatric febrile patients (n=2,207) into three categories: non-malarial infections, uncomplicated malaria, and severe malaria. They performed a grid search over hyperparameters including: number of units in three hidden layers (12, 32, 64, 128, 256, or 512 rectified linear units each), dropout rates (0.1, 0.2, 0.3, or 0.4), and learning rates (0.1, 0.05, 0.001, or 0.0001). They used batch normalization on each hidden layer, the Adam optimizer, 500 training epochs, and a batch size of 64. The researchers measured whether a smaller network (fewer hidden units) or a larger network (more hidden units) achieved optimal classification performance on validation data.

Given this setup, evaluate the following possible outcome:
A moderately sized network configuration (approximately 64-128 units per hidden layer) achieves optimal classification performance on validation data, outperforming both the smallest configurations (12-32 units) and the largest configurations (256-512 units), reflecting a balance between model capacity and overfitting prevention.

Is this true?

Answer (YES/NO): NO